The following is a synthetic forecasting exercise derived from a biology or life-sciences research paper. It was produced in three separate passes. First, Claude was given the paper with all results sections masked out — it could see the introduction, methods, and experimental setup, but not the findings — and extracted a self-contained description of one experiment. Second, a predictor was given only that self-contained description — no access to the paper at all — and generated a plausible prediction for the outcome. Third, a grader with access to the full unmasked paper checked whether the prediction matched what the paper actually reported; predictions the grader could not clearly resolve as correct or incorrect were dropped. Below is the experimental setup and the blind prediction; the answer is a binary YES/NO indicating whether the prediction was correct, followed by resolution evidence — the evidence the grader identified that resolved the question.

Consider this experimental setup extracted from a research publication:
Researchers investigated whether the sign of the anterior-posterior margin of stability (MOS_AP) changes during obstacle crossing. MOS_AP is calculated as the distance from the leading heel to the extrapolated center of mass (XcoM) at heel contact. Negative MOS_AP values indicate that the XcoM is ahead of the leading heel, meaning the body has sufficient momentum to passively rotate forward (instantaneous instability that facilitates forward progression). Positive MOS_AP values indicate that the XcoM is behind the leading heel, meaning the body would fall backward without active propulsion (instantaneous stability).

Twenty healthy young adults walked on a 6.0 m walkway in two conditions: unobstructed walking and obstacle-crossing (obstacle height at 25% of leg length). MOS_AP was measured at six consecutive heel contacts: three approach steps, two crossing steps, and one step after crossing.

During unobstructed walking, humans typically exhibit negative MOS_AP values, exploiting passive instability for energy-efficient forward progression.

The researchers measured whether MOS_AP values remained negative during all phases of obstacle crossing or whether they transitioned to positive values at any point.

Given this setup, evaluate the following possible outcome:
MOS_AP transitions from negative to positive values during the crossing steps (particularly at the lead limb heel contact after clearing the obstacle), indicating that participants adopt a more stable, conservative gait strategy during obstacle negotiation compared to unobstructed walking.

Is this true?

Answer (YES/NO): YES